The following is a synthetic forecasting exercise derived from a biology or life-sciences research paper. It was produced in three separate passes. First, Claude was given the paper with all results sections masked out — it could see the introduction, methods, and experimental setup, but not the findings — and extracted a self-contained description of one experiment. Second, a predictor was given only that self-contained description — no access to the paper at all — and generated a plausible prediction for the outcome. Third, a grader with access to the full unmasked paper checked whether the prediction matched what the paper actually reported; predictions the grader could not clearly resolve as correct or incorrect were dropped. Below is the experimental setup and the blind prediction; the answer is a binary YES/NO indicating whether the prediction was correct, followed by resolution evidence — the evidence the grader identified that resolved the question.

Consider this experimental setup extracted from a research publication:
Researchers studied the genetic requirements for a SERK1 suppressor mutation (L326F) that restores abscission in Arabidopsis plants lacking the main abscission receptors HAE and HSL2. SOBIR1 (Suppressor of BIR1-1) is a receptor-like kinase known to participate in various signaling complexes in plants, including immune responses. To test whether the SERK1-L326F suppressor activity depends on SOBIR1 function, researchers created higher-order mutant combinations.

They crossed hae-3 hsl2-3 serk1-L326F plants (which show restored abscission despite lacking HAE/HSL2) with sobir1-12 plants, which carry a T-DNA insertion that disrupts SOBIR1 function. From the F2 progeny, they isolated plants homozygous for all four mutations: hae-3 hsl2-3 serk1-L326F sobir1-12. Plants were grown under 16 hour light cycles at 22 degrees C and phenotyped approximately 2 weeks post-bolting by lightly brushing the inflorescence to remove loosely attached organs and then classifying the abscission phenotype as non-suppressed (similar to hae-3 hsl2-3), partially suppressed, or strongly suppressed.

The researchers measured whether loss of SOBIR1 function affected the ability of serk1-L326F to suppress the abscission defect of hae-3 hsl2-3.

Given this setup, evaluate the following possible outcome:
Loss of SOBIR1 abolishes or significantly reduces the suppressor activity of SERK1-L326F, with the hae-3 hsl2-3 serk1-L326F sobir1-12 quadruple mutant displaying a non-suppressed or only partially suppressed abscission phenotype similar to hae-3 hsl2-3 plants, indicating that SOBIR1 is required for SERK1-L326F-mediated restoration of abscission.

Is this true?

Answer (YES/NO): YES